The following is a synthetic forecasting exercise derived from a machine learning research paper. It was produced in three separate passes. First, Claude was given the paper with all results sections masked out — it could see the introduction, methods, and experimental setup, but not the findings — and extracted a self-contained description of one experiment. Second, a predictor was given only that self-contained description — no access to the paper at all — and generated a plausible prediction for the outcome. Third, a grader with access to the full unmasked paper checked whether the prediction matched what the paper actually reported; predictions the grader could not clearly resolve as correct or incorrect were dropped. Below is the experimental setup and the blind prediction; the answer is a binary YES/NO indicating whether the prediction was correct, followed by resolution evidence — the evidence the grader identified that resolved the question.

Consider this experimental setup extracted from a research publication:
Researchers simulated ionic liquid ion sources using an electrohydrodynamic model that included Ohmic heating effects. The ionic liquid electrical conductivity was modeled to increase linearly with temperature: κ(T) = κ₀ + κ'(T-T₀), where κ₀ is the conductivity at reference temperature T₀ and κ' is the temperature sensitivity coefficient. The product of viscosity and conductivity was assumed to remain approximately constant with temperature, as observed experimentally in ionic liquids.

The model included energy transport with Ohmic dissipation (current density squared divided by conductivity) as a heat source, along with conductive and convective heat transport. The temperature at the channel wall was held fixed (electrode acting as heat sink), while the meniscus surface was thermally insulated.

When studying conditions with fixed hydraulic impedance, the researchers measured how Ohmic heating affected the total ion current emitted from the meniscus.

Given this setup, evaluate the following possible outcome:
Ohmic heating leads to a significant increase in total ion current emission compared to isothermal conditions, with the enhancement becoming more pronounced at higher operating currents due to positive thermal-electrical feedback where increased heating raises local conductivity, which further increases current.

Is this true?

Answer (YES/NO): NO